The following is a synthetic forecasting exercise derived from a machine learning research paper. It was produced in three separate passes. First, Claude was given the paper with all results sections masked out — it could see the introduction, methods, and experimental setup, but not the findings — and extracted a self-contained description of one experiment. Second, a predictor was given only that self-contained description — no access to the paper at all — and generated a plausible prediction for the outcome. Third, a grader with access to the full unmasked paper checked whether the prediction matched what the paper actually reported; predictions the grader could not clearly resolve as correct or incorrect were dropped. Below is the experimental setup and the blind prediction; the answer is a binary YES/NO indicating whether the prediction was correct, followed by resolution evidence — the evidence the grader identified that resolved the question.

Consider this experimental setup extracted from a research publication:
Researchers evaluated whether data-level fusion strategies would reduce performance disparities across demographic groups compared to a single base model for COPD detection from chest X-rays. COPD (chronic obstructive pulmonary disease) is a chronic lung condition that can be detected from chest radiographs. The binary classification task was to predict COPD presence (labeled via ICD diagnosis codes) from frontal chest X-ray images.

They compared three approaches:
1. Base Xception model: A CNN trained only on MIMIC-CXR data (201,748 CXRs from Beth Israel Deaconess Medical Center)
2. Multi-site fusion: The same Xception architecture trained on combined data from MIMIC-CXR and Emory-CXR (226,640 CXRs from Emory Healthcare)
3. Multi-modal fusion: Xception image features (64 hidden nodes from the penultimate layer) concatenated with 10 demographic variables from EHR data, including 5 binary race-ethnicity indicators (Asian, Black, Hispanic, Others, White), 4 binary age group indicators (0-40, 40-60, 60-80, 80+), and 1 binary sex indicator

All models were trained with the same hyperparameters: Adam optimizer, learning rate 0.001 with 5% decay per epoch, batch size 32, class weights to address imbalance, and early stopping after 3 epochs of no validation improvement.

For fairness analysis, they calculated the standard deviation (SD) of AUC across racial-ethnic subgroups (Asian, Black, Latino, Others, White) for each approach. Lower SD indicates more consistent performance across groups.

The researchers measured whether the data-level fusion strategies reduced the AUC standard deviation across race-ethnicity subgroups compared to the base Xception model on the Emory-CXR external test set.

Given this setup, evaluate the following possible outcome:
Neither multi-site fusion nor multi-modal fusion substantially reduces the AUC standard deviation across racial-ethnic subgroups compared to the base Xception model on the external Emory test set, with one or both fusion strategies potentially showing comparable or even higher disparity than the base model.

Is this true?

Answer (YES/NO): YES